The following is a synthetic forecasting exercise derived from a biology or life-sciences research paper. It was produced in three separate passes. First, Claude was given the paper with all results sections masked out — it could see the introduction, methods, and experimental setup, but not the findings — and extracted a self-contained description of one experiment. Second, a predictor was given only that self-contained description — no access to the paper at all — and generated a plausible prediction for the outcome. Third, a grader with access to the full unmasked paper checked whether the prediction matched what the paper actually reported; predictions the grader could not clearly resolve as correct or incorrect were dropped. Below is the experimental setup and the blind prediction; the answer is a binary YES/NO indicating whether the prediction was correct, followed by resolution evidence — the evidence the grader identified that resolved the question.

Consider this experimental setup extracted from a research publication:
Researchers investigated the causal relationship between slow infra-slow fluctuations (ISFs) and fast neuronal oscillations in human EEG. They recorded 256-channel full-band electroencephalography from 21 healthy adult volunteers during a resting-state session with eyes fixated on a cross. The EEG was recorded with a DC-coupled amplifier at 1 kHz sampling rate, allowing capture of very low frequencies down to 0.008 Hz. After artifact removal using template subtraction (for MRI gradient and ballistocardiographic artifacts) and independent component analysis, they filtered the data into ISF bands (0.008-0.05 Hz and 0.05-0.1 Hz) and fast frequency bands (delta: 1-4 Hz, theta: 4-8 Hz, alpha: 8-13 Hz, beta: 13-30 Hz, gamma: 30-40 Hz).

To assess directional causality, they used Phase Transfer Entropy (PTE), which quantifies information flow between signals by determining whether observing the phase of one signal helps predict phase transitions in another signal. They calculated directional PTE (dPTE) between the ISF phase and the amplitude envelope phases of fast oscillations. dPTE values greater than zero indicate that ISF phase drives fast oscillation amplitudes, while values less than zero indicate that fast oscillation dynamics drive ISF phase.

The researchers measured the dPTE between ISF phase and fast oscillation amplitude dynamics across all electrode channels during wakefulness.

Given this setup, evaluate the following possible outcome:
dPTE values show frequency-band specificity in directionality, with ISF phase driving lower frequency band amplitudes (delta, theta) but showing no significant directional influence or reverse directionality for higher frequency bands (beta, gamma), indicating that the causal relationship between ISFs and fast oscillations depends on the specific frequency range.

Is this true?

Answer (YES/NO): NO